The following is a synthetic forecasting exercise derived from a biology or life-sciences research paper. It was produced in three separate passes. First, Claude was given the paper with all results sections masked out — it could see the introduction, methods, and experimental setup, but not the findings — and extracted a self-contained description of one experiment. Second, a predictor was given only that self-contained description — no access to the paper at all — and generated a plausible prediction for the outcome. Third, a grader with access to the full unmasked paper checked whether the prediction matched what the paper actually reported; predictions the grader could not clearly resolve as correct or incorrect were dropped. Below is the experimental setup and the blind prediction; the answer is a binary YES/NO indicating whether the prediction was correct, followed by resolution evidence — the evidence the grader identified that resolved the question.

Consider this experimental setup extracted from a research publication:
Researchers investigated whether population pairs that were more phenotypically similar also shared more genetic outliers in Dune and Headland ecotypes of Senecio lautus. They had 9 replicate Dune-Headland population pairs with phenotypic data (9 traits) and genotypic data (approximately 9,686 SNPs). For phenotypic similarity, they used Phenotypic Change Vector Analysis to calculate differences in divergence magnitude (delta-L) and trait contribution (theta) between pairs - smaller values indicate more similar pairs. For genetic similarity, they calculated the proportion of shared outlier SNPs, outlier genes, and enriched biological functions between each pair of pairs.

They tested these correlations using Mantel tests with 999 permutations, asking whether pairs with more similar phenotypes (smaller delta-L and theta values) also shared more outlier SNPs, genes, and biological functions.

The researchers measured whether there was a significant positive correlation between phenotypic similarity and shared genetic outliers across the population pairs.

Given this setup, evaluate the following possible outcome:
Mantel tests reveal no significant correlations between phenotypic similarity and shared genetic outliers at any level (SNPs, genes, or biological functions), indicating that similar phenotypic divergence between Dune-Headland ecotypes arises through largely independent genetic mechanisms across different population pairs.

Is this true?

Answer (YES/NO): YES